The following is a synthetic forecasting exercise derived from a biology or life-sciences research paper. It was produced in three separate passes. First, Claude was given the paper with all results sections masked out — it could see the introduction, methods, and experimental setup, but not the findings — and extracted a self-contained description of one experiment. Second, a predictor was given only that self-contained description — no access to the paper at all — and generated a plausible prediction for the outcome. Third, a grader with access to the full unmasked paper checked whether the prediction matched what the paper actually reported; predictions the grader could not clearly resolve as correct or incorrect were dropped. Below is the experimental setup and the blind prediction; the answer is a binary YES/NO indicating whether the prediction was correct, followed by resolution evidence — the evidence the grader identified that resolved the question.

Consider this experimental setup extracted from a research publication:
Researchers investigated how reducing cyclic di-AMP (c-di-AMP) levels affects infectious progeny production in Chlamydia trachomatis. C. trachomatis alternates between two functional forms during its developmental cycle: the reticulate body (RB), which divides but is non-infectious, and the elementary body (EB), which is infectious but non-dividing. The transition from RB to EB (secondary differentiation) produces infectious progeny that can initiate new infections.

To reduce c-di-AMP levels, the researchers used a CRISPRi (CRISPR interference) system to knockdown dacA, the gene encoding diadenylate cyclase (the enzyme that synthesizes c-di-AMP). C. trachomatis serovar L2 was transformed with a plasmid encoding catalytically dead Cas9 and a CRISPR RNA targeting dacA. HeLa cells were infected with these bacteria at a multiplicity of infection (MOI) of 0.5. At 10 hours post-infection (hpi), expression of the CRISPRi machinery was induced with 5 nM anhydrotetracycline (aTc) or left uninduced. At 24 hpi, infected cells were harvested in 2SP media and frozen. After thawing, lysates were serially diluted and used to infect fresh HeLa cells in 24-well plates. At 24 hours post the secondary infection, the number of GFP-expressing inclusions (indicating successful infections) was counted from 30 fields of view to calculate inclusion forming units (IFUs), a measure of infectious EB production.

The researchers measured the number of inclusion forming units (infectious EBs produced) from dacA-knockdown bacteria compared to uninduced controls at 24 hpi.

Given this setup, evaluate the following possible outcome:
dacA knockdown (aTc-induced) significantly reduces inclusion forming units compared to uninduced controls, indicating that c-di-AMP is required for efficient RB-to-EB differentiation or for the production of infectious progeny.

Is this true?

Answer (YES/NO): YES